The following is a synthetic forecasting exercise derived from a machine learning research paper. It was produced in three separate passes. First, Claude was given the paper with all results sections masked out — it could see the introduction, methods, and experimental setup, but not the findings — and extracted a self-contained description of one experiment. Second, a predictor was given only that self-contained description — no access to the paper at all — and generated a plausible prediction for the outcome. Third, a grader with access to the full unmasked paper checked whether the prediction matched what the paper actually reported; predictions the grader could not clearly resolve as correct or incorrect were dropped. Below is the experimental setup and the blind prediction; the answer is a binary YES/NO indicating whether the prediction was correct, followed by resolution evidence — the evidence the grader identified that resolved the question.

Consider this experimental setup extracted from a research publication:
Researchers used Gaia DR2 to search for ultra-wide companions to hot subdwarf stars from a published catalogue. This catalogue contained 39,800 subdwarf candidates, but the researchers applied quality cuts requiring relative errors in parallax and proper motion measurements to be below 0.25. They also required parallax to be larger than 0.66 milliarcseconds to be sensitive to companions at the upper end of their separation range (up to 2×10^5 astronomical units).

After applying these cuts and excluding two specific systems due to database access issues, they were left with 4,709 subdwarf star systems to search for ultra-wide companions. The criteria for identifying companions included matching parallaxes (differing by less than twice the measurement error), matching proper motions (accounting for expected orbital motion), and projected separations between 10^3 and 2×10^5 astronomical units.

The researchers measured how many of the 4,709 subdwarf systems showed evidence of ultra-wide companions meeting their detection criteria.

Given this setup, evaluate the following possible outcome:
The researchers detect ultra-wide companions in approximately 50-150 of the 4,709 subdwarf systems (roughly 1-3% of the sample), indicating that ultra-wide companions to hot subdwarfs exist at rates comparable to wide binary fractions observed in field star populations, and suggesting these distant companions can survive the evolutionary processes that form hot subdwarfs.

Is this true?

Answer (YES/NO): NO